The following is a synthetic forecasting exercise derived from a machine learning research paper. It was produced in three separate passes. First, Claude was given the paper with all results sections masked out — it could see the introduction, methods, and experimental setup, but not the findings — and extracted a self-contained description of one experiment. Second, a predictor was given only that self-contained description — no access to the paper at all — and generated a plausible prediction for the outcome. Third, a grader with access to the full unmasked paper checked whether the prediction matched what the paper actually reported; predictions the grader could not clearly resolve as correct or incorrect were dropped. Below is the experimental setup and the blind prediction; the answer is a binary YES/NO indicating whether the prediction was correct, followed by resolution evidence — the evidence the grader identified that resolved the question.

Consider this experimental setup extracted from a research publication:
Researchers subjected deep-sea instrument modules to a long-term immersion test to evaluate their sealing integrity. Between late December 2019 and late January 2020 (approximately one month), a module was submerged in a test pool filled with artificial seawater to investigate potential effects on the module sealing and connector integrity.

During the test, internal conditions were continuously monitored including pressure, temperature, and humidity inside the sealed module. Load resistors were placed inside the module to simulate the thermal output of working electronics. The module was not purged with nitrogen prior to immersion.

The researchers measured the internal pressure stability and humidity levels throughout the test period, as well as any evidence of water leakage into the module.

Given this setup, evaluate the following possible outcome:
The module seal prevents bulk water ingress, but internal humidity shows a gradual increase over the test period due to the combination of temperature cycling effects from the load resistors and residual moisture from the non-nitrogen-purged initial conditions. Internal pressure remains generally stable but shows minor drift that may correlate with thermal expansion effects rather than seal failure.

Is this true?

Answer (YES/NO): NO